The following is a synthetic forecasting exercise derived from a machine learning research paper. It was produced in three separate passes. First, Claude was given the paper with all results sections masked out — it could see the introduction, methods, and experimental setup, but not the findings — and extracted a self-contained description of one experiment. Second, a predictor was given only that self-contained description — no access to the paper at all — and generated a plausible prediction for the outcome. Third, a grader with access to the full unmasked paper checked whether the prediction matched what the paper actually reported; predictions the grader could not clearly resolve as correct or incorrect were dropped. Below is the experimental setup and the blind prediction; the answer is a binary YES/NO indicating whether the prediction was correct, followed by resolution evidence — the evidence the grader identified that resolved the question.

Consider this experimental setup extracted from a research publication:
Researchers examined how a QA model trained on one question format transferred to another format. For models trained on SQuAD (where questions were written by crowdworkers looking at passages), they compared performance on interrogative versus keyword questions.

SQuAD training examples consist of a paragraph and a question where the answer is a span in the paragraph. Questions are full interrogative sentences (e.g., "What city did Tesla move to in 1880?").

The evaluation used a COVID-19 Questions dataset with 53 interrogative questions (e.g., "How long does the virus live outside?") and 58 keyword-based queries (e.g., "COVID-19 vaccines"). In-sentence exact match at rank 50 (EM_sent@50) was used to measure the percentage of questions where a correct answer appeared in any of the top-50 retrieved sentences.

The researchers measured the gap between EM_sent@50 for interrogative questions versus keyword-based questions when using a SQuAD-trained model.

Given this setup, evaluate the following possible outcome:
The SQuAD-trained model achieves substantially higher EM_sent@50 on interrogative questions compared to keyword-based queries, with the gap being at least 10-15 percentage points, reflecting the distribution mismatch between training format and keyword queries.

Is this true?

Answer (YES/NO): YES